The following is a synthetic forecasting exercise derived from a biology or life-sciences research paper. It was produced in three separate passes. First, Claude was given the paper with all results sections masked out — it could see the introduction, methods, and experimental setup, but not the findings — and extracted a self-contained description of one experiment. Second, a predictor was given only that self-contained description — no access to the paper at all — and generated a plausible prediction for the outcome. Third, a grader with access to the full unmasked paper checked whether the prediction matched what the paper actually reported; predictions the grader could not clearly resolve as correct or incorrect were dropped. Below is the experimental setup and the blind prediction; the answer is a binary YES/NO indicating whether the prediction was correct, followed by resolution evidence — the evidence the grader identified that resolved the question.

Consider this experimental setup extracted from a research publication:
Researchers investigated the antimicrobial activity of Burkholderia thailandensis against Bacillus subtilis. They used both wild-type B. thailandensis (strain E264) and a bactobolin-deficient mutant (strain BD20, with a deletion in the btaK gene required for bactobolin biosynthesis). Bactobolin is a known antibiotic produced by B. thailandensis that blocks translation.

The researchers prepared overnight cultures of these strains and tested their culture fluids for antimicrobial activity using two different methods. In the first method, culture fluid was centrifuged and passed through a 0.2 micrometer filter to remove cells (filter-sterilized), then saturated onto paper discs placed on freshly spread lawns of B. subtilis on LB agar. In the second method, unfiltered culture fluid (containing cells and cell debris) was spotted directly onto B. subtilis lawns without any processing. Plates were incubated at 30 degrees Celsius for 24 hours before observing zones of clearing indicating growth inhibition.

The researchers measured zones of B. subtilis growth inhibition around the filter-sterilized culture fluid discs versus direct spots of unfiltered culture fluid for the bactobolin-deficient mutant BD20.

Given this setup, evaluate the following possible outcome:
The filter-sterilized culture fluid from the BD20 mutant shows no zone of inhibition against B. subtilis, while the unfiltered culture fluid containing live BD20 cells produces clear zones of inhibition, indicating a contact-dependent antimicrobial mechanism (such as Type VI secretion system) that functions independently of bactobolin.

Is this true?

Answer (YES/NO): NO